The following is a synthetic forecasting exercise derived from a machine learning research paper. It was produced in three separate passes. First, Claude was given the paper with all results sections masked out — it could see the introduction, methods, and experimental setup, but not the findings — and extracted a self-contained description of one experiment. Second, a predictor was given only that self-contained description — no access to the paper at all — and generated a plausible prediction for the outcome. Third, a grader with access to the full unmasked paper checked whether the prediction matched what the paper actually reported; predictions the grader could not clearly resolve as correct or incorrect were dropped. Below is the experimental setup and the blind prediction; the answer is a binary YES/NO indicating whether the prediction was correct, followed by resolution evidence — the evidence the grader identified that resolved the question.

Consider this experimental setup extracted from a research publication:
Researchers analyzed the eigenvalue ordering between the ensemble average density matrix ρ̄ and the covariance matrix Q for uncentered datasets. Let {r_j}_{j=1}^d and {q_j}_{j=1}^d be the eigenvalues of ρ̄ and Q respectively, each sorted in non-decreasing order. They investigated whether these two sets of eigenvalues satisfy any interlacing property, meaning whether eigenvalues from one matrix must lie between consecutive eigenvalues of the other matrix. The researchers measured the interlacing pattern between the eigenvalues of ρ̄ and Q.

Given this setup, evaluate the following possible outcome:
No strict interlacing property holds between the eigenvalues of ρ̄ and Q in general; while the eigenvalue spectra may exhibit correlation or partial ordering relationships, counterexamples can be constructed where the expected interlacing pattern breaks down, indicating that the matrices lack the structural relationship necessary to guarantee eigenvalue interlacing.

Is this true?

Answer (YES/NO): NO